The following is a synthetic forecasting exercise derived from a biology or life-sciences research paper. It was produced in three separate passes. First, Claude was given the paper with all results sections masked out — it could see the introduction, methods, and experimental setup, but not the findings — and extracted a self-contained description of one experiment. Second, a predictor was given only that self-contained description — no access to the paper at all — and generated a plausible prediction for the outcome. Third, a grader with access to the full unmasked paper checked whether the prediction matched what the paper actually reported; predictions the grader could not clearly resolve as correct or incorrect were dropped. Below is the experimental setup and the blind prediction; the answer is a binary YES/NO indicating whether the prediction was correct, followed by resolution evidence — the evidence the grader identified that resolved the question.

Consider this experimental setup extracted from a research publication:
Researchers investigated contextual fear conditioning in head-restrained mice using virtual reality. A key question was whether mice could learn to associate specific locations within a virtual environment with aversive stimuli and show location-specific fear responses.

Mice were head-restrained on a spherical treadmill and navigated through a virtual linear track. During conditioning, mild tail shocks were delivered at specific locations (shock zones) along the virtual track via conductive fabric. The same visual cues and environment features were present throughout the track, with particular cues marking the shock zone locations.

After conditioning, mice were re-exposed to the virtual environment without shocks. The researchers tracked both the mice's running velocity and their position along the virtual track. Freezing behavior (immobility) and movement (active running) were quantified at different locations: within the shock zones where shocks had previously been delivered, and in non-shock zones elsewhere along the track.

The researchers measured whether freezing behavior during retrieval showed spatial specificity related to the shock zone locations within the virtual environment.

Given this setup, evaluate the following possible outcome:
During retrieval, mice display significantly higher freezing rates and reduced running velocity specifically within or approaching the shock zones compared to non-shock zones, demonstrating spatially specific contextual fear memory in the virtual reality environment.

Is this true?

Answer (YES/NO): NO